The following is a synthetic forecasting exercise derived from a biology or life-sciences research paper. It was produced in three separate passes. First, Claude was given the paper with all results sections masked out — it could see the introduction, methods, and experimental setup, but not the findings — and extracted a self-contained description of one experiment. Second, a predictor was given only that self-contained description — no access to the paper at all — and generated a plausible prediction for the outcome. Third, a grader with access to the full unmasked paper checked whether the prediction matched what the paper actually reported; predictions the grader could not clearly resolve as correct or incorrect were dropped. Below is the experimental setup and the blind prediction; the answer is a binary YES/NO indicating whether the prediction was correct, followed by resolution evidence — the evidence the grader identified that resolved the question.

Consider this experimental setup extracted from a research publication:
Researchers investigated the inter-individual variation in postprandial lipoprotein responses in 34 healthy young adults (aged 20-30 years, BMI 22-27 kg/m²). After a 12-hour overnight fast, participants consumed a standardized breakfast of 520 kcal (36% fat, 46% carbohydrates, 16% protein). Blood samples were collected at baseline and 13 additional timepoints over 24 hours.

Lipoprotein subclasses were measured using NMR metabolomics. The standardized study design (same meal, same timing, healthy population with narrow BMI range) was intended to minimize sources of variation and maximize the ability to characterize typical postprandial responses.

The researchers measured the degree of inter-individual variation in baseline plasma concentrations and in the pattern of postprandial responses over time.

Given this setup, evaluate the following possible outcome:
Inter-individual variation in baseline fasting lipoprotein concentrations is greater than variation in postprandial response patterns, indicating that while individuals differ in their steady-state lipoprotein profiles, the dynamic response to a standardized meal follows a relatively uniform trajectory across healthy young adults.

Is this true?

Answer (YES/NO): YES